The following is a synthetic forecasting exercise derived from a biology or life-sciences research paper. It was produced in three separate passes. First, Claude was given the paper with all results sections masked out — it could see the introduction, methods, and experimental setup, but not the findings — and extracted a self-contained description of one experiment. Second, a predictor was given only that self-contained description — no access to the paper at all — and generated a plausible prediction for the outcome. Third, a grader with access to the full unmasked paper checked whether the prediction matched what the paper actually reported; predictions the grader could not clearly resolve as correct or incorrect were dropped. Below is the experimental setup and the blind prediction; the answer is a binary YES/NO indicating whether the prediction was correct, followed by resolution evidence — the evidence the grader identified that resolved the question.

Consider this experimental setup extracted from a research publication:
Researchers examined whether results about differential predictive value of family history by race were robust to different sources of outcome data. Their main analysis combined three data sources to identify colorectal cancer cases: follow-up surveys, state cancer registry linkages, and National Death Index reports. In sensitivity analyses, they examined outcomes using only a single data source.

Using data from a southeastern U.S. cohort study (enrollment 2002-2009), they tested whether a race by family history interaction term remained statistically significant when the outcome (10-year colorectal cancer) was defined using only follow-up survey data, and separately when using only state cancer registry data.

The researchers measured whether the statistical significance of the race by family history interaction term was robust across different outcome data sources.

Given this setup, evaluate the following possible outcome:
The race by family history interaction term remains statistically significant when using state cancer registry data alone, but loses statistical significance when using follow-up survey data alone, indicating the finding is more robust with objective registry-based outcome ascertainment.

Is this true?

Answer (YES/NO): NO